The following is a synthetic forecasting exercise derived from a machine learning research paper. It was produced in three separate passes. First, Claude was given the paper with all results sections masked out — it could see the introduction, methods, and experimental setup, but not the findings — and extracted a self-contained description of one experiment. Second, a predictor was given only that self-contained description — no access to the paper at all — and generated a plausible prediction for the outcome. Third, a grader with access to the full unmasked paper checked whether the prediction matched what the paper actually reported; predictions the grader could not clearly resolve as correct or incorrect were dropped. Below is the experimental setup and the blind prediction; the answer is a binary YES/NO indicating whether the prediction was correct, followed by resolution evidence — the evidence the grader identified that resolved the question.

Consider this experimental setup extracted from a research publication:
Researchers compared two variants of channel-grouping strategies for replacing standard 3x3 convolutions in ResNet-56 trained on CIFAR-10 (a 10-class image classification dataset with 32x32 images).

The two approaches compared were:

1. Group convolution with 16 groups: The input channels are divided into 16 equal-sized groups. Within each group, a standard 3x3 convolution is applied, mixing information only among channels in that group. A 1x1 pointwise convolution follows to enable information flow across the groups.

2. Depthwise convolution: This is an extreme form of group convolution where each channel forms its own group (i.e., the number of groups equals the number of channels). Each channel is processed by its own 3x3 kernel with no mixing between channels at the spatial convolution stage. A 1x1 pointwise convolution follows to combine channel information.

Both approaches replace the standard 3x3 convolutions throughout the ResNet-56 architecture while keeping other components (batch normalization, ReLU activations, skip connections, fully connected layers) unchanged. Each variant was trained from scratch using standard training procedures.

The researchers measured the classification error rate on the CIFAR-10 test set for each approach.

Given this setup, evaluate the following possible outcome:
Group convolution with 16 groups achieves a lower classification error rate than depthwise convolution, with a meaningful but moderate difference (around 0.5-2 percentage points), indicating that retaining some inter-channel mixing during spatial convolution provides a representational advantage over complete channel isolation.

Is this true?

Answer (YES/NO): YES